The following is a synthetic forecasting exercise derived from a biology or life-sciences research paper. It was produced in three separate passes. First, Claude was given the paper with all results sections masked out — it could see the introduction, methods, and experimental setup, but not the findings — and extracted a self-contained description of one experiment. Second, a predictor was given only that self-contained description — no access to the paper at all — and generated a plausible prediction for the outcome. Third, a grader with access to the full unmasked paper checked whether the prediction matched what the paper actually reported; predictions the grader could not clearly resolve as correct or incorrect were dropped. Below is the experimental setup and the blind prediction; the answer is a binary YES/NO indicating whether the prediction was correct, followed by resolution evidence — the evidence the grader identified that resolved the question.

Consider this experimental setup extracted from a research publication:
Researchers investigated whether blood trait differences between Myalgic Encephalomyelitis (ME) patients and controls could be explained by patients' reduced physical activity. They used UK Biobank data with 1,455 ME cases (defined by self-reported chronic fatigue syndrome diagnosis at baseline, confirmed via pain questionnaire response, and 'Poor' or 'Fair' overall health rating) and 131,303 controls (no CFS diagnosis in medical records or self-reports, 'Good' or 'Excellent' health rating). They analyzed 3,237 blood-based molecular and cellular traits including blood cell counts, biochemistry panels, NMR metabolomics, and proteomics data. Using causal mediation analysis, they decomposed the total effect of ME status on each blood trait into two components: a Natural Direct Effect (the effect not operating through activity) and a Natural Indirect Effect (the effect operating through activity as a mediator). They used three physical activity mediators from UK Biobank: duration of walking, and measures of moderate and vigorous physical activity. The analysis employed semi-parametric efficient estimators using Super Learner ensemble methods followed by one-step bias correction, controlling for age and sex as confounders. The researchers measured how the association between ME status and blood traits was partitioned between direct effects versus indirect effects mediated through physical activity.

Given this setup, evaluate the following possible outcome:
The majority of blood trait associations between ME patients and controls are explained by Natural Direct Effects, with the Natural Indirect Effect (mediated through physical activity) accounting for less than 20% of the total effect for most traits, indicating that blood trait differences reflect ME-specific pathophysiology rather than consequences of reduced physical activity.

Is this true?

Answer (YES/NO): YES